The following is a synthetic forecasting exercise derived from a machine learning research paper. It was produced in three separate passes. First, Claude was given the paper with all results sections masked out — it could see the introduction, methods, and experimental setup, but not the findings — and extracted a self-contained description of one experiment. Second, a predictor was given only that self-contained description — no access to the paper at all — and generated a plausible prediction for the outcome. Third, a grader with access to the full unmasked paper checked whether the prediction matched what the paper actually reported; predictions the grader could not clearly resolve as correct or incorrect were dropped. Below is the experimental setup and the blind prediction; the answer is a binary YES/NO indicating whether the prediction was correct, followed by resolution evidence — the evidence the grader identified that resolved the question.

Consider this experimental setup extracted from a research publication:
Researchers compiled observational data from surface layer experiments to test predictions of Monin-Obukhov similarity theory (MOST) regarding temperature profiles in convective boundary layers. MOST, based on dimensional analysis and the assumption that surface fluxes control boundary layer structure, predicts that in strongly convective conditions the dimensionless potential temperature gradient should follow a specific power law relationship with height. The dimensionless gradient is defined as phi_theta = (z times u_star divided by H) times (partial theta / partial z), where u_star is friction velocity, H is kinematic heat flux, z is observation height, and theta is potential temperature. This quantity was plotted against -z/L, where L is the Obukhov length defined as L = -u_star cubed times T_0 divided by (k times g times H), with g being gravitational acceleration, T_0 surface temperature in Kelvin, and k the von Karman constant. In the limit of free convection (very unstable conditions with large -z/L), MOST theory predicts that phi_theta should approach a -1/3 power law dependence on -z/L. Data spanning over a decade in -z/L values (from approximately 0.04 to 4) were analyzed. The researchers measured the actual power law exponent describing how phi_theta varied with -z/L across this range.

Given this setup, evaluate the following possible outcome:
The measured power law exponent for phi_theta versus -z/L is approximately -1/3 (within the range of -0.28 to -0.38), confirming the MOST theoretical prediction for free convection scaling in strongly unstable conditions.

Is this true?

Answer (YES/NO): NO